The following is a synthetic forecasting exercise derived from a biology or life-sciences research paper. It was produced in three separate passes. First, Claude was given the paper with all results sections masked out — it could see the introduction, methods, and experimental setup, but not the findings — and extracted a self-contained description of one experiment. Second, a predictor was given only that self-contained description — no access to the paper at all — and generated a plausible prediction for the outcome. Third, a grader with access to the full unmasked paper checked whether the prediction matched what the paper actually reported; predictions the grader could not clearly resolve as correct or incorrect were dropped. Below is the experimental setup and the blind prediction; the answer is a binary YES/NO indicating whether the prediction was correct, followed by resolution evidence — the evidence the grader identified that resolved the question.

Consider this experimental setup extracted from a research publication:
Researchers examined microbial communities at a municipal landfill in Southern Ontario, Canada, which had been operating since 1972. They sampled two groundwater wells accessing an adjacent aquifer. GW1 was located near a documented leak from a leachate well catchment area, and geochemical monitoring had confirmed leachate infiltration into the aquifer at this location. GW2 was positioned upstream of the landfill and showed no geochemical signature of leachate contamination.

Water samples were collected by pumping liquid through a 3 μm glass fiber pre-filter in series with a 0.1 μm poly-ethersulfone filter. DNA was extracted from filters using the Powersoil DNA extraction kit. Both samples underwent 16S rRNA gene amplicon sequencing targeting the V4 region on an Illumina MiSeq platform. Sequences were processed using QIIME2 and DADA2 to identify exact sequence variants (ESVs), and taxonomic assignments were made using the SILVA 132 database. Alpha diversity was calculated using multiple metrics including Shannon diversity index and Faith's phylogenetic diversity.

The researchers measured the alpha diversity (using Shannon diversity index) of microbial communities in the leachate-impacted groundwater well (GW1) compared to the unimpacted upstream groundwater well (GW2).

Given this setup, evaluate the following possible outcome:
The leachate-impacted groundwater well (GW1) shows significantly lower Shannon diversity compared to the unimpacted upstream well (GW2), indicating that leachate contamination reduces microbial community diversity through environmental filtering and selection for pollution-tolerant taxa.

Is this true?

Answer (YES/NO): NO